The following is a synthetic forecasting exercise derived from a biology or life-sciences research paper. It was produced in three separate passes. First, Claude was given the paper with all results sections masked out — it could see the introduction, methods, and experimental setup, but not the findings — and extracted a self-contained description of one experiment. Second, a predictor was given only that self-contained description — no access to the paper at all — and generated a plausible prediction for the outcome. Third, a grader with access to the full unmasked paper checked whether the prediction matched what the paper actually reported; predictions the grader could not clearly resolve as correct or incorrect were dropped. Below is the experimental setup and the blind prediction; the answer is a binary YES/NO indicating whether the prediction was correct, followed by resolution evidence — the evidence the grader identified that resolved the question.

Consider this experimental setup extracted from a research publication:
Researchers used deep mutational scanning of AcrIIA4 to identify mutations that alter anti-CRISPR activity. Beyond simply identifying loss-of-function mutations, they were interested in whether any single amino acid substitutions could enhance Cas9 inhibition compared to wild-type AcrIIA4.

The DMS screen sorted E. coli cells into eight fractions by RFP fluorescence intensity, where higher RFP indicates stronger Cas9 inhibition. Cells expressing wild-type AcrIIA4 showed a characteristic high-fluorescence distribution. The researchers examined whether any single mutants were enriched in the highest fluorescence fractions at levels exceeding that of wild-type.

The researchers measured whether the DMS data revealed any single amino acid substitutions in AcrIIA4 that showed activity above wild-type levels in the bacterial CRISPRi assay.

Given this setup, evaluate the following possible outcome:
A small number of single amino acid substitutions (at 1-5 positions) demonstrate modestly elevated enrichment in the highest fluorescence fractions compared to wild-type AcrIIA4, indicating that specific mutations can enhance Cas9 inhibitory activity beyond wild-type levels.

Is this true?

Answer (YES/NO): NO